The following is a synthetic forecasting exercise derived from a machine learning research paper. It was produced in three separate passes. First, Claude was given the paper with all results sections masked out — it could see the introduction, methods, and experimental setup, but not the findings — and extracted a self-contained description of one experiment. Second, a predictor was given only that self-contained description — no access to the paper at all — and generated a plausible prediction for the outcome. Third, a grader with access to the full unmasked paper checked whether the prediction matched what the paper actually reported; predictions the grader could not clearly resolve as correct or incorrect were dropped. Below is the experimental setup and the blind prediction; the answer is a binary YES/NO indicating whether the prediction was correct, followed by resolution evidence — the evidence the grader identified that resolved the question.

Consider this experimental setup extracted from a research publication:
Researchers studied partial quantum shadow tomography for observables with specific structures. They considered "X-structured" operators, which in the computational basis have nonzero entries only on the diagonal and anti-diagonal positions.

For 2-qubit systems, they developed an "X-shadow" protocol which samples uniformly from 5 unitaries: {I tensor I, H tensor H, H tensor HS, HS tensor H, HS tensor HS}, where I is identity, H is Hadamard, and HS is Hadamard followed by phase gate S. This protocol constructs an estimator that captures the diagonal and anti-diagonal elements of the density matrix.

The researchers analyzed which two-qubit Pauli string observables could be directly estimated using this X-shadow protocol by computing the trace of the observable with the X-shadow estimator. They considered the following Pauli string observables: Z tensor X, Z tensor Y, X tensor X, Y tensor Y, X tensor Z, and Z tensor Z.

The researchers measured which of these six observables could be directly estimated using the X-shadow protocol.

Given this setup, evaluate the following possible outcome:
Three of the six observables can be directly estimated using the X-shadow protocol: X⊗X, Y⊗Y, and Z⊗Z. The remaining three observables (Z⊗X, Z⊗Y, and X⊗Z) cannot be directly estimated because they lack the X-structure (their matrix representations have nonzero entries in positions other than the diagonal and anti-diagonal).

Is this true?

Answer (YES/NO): YES